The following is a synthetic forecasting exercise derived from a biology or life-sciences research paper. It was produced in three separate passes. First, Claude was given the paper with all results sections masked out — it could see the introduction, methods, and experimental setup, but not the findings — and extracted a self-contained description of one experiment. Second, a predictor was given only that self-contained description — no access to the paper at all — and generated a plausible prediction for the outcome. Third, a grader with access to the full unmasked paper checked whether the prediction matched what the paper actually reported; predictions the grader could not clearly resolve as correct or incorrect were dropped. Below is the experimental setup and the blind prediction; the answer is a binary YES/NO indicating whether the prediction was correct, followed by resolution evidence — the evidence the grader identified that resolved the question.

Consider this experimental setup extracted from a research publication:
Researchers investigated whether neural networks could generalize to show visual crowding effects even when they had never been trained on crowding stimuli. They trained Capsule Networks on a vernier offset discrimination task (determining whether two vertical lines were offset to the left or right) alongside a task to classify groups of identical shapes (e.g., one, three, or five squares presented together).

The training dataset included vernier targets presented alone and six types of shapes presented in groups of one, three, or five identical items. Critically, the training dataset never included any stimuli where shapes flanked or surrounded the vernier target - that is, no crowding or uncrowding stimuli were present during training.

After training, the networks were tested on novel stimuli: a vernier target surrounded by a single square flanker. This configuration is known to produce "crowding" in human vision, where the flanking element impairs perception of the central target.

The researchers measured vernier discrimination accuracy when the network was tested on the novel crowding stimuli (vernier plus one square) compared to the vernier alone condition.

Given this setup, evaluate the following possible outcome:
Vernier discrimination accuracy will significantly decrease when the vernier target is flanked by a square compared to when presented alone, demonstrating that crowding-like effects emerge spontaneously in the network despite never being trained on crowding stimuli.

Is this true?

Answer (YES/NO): YES